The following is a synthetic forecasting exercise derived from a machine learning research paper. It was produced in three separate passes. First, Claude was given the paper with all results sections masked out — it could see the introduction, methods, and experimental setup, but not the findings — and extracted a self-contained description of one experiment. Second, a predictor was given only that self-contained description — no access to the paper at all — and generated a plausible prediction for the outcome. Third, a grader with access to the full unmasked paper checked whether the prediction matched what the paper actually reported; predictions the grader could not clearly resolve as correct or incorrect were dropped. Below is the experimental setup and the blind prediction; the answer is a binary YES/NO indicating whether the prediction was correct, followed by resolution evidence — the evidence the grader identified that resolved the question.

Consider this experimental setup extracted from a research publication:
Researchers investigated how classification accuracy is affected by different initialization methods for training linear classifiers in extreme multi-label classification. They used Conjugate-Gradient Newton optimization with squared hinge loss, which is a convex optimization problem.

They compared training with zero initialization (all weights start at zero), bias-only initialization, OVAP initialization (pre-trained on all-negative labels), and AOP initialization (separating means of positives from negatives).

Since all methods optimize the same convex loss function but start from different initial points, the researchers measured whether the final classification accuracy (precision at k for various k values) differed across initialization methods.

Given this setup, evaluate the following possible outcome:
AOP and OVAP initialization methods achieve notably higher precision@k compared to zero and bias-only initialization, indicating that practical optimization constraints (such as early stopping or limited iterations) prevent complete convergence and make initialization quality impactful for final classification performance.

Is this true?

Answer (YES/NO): NO